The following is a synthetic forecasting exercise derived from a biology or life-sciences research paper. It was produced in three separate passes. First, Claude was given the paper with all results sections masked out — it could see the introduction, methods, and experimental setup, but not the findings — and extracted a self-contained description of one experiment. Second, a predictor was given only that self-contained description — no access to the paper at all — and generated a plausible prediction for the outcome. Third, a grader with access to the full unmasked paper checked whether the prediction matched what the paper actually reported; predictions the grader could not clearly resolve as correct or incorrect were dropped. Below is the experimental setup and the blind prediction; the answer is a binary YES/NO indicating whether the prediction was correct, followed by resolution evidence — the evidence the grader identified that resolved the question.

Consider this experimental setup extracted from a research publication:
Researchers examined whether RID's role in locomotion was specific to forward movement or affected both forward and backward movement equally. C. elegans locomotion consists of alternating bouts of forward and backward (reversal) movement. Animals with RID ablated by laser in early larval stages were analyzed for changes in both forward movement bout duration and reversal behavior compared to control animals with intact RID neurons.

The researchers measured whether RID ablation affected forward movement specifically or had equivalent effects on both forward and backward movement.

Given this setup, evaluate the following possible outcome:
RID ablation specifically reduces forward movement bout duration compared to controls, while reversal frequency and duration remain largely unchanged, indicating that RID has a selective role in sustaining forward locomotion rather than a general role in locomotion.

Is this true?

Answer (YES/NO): NO